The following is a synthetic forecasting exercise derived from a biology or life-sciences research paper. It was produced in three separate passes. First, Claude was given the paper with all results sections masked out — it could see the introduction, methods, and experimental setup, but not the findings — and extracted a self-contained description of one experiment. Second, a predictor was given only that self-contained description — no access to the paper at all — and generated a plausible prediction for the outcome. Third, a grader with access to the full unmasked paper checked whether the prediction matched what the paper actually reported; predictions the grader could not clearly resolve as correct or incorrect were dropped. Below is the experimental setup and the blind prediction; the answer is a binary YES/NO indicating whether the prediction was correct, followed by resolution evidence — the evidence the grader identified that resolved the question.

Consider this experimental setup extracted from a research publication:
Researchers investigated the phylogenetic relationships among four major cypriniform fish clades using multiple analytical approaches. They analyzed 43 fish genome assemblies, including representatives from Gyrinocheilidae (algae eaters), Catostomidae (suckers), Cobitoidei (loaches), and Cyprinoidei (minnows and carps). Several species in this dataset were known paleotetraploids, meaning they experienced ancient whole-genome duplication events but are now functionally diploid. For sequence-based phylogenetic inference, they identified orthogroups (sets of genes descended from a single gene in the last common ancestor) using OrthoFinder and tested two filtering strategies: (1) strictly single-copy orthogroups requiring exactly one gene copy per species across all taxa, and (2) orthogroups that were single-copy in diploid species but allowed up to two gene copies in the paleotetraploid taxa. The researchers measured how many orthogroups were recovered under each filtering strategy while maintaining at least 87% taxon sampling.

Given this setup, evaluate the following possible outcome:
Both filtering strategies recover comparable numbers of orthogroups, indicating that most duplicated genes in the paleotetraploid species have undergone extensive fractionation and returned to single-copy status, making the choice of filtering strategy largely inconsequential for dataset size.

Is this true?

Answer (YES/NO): NO